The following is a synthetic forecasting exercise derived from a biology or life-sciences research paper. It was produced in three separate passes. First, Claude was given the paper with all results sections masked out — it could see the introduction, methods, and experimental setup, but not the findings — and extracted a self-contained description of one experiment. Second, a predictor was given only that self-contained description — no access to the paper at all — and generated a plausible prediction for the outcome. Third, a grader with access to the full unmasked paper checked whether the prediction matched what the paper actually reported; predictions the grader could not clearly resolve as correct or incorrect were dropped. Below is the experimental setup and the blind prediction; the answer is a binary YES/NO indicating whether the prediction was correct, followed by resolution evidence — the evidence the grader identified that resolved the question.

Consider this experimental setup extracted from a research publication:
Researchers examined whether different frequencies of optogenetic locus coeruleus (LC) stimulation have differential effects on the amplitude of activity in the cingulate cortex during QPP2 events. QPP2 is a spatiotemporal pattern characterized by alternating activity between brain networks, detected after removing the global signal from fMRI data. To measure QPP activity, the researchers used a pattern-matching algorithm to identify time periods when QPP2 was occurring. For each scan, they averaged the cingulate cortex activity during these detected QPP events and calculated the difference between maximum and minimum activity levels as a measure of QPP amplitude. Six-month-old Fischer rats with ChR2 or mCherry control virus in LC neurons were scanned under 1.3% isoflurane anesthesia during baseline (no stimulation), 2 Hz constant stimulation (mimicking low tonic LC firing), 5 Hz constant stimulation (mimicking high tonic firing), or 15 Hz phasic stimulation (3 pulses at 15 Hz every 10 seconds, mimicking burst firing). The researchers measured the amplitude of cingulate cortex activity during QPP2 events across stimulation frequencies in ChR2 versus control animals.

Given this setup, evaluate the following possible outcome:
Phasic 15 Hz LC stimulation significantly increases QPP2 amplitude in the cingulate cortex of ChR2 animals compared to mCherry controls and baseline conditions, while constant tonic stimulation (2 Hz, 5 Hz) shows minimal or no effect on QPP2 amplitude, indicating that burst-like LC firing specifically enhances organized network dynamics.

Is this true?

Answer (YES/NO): NO